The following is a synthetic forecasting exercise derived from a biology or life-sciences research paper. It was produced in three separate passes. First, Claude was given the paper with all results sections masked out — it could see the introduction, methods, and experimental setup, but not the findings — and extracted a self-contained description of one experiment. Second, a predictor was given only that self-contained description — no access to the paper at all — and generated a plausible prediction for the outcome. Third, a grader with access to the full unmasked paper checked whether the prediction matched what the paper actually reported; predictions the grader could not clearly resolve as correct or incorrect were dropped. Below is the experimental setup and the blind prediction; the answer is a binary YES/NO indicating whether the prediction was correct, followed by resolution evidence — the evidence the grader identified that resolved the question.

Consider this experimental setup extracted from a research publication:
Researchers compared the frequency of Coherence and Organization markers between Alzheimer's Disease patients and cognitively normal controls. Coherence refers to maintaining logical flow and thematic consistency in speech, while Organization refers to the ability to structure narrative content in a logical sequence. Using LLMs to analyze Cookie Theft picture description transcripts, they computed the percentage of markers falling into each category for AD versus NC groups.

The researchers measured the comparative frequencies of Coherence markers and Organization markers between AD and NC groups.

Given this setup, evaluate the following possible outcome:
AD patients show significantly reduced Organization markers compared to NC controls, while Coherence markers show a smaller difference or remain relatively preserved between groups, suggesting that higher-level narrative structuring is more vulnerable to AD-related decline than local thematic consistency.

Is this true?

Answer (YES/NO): NO